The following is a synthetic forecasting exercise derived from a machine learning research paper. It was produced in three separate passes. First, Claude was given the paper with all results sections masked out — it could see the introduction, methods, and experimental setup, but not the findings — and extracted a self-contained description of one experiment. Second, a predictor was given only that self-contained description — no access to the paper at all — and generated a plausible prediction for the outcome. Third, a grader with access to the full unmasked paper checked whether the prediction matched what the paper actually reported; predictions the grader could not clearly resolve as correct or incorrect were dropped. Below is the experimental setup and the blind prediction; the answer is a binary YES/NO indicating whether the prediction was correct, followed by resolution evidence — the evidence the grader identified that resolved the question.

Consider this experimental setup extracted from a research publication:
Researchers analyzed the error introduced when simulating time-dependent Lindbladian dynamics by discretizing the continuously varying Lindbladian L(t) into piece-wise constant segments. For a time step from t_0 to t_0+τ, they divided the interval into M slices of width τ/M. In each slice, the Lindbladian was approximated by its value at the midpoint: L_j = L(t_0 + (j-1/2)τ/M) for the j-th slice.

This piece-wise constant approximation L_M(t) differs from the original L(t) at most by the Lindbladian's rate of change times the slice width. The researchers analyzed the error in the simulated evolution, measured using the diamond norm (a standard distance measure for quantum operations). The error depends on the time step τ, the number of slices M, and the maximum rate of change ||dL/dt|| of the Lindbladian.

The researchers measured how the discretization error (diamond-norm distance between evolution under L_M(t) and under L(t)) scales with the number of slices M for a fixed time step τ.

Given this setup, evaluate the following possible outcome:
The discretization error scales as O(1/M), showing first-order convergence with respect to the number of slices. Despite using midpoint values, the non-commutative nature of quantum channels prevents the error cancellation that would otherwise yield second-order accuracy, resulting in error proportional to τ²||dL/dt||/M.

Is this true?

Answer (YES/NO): YES